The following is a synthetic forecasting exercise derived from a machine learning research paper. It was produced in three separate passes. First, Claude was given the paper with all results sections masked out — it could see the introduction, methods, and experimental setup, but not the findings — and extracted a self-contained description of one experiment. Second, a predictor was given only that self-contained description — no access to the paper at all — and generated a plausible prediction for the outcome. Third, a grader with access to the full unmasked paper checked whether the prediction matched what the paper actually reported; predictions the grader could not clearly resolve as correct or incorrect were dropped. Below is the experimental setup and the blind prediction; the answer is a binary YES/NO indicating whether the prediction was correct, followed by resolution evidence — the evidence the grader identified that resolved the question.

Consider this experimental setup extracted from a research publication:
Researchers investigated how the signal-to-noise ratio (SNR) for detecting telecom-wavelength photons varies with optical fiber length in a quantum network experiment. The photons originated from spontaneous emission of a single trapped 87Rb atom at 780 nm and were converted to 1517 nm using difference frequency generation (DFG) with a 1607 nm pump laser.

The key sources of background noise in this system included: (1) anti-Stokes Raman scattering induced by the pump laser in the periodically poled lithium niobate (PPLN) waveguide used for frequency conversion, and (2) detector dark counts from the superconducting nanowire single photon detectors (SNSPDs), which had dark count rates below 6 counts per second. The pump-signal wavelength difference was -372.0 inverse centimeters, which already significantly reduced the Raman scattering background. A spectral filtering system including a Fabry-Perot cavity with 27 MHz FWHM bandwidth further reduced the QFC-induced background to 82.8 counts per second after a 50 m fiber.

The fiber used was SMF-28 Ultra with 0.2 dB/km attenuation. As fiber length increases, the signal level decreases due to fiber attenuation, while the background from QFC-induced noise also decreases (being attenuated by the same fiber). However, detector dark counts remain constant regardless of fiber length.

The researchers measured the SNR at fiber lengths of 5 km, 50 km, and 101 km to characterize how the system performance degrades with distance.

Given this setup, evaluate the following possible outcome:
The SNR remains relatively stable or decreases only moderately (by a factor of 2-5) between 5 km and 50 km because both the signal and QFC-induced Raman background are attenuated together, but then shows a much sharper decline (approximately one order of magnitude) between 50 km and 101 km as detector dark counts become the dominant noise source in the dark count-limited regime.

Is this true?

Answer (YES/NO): NO